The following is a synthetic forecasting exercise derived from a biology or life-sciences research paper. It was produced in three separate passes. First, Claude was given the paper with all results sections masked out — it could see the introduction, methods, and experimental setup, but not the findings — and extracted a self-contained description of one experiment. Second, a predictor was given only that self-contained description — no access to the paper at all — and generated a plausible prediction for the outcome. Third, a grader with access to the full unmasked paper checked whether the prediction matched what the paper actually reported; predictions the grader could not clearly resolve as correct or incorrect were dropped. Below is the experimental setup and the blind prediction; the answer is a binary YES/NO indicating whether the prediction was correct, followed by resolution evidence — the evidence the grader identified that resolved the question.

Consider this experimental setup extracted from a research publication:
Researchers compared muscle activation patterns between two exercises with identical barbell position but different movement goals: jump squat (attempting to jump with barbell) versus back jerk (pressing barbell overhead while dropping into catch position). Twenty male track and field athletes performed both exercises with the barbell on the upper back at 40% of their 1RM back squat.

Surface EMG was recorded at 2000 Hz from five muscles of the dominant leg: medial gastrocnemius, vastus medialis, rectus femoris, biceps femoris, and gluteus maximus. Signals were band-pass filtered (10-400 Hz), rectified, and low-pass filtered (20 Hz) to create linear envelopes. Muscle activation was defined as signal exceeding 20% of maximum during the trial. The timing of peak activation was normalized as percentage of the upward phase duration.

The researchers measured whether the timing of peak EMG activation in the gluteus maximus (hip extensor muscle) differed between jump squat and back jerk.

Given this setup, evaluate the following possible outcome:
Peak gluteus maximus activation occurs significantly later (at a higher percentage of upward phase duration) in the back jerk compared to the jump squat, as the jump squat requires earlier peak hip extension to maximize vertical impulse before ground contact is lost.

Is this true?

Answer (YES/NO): NO